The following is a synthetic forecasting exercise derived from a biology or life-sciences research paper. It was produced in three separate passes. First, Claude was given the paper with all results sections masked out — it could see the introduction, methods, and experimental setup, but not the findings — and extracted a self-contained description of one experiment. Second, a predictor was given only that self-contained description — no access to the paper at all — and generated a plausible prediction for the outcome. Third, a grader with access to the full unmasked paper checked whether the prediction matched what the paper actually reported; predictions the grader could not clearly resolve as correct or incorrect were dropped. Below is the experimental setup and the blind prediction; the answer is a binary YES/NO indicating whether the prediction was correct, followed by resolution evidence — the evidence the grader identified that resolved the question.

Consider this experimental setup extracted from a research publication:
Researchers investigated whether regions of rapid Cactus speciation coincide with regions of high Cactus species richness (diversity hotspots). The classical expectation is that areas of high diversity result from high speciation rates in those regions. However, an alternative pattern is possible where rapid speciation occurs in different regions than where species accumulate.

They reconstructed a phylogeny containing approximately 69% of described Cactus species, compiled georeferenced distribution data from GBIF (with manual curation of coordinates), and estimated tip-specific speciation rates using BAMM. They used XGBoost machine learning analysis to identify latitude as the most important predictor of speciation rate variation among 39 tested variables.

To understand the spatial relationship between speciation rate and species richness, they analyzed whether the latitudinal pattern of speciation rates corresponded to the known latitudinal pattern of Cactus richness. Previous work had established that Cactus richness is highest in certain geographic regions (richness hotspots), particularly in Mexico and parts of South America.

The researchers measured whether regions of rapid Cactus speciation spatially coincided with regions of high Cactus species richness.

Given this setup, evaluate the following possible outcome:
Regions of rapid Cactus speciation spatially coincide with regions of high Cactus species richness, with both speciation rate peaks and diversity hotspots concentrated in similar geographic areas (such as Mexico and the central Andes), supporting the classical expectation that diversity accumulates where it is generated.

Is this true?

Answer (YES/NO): NO